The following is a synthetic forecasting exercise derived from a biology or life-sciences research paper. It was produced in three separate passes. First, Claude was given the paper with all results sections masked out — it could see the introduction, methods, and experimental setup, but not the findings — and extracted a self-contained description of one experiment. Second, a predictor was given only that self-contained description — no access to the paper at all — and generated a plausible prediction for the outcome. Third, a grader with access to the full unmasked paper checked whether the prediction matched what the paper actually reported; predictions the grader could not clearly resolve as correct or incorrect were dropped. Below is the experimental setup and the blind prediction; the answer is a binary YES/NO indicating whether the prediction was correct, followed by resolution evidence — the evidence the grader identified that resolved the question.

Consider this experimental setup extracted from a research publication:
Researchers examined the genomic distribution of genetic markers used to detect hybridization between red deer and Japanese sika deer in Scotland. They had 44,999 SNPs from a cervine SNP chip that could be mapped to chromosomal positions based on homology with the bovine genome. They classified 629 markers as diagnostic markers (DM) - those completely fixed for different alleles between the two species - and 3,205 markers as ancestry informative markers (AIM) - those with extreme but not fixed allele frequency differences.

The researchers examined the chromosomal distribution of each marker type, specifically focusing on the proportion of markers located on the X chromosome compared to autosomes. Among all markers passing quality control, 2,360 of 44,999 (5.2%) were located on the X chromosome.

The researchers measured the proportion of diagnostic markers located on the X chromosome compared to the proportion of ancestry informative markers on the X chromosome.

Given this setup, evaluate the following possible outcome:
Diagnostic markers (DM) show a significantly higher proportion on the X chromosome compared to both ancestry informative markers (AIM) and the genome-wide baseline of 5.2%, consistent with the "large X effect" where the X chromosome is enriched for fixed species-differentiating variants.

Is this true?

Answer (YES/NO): YES